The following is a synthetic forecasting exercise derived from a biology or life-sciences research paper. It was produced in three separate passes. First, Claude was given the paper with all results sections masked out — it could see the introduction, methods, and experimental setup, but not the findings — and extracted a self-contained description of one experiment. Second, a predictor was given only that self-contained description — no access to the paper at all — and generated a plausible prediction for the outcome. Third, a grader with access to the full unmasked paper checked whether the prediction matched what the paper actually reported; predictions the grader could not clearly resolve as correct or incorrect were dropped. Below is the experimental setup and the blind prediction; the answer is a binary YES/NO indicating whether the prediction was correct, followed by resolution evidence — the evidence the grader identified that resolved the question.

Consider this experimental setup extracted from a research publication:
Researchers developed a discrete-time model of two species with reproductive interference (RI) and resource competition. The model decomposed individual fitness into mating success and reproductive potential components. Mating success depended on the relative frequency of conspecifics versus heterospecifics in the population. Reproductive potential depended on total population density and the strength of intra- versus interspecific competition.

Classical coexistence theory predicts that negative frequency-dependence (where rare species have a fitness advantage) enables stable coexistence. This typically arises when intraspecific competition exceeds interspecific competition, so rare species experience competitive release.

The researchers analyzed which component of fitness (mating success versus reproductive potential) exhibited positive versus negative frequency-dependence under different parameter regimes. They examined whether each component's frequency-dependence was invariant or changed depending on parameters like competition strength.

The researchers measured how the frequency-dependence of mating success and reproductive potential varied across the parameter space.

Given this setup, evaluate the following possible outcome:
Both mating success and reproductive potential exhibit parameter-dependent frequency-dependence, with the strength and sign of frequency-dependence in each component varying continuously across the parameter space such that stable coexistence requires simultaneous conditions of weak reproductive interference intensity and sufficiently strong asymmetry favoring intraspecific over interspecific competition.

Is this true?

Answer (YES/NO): NO